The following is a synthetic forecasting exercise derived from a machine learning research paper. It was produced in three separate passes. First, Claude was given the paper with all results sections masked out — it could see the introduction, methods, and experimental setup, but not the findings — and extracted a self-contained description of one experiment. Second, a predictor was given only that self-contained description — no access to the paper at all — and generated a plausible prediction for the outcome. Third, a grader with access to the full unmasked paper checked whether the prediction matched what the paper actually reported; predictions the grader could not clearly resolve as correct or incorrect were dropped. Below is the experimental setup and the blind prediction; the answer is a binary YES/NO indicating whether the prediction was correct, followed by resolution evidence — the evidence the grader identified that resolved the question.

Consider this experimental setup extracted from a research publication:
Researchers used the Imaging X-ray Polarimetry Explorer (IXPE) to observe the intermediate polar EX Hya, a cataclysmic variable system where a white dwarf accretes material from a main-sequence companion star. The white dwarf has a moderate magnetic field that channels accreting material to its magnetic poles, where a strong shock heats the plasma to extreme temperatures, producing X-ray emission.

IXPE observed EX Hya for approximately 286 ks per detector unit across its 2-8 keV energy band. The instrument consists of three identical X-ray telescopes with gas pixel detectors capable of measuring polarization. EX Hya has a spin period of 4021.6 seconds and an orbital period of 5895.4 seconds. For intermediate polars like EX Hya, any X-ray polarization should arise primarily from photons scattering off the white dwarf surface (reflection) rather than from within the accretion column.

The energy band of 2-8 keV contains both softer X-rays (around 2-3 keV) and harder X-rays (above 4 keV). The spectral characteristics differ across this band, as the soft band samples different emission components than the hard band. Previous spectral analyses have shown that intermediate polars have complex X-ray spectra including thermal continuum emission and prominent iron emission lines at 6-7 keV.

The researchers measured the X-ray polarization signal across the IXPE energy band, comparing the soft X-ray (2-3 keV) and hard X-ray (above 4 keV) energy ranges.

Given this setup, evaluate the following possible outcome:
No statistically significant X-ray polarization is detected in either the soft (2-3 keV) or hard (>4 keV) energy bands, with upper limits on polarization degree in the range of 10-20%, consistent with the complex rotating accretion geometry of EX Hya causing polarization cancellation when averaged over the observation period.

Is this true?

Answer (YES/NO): NO